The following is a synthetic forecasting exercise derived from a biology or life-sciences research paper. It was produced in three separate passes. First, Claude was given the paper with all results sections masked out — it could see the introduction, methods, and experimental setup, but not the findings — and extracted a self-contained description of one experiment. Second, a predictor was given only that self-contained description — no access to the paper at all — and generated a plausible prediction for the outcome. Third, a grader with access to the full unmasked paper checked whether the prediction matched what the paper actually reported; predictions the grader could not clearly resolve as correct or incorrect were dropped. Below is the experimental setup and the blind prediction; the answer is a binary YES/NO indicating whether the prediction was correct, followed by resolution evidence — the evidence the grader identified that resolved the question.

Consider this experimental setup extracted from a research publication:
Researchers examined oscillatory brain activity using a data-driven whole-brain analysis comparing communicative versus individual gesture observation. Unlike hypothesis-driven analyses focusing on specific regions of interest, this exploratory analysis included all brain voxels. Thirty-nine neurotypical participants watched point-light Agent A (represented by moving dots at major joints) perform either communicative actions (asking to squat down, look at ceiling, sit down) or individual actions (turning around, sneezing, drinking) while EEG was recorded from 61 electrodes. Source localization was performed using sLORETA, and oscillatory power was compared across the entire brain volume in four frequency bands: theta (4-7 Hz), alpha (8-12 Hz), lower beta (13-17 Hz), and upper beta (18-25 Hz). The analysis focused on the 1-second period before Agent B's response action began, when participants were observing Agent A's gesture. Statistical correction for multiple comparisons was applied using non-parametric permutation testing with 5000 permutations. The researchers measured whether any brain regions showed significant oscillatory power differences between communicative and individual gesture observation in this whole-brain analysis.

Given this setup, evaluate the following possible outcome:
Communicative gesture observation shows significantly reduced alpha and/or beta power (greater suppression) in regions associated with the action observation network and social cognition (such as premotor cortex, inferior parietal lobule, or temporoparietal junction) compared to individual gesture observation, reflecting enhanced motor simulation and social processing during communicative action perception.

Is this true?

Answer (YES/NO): NO